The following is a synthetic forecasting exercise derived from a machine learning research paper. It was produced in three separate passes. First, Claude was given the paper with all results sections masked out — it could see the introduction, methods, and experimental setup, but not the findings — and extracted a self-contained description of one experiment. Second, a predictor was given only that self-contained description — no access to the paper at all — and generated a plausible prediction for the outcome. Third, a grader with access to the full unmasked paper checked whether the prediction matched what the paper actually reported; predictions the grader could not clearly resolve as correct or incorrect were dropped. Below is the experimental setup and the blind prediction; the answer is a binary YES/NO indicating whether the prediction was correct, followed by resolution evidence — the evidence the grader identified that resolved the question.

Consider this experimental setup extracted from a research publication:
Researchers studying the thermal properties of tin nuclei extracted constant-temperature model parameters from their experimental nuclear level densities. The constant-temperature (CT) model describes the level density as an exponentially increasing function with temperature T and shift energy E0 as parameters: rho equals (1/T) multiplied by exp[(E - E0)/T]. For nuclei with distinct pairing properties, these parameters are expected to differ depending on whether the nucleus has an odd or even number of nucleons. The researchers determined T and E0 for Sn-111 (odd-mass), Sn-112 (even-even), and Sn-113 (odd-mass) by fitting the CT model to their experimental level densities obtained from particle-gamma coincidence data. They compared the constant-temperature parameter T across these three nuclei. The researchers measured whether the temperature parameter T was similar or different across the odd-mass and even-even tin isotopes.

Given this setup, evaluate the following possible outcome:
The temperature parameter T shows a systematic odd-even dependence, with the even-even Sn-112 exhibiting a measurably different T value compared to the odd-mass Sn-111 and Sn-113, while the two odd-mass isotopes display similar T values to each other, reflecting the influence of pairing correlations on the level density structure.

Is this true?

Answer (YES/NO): NO